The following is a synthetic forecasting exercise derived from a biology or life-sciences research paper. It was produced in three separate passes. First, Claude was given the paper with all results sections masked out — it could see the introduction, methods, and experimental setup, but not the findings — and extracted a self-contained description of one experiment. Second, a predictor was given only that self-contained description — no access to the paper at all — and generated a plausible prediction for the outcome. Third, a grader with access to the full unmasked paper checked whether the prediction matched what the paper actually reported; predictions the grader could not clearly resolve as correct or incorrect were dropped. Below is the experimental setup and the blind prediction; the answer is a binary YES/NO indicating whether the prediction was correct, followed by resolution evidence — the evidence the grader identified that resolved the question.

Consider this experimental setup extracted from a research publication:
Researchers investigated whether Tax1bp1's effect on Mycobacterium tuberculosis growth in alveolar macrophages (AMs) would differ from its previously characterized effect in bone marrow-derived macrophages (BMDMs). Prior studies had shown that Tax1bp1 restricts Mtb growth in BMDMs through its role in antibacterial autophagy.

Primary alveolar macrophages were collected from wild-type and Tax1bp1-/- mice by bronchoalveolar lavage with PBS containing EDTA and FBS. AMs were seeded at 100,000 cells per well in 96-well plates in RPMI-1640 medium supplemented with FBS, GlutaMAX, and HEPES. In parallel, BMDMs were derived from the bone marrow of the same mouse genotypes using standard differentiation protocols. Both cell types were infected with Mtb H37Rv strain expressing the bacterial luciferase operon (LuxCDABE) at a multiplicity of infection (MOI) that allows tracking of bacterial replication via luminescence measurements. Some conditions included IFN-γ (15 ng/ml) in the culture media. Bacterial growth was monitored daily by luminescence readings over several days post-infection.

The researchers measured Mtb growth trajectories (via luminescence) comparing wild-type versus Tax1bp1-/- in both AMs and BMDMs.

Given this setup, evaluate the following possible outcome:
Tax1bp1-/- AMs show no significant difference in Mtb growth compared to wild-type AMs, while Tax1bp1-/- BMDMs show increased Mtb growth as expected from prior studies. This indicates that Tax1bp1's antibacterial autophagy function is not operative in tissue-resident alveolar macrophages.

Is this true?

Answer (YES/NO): NO